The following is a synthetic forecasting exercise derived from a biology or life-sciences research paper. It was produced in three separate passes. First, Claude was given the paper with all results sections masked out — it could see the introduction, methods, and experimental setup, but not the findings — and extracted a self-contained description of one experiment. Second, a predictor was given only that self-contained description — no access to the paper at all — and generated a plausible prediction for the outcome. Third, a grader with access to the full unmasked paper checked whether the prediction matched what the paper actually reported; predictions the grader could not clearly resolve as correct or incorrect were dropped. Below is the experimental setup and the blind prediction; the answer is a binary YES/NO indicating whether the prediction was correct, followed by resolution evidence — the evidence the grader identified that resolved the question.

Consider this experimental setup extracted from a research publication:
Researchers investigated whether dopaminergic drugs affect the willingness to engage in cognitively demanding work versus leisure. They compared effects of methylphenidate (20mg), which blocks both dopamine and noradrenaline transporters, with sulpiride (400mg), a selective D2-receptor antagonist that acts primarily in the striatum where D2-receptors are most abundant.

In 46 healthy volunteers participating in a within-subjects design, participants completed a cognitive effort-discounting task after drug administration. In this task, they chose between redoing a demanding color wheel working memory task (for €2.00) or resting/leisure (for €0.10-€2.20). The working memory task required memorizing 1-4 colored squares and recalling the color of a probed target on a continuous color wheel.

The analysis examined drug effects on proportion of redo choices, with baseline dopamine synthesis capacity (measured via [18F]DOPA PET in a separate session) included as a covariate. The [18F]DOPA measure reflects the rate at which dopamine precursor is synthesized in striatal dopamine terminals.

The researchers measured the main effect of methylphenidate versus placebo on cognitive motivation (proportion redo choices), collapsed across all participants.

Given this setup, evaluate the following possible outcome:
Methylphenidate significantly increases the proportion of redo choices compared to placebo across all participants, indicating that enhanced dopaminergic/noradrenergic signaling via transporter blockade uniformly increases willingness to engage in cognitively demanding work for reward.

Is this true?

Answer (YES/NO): NO